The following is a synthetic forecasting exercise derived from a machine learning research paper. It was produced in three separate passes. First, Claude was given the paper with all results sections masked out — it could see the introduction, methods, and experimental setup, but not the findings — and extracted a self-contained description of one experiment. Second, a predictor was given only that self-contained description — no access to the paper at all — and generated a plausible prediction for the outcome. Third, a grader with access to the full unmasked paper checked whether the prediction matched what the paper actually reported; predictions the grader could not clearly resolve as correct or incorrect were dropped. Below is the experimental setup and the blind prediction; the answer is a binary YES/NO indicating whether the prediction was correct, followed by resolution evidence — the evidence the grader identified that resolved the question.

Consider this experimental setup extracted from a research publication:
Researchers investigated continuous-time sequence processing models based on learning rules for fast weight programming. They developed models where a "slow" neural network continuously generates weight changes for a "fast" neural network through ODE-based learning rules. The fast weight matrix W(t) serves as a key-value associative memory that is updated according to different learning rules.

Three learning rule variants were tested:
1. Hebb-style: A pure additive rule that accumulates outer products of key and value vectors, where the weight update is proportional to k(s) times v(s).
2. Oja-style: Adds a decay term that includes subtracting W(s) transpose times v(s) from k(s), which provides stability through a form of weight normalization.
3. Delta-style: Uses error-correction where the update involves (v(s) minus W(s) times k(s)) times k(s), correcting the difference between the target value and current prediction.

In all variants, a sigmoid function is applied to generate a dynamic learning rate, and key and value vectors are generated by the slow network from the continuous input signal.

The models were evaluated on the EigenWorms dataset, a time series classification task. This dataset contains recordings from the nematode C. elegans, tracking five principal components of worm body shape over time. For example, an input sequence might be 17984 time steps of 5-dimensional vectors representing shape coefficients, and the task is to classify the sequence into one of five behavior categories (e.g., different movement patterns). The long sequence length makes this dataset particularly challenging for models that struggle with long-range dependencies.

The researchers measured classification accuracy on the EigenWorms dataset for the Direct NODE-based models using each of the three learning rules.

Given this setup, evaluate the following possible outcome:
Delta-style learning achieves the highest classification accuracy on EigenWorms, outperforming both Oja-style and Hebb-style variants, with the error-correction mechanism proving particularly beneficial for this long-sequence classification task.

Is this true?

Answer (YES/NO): YES